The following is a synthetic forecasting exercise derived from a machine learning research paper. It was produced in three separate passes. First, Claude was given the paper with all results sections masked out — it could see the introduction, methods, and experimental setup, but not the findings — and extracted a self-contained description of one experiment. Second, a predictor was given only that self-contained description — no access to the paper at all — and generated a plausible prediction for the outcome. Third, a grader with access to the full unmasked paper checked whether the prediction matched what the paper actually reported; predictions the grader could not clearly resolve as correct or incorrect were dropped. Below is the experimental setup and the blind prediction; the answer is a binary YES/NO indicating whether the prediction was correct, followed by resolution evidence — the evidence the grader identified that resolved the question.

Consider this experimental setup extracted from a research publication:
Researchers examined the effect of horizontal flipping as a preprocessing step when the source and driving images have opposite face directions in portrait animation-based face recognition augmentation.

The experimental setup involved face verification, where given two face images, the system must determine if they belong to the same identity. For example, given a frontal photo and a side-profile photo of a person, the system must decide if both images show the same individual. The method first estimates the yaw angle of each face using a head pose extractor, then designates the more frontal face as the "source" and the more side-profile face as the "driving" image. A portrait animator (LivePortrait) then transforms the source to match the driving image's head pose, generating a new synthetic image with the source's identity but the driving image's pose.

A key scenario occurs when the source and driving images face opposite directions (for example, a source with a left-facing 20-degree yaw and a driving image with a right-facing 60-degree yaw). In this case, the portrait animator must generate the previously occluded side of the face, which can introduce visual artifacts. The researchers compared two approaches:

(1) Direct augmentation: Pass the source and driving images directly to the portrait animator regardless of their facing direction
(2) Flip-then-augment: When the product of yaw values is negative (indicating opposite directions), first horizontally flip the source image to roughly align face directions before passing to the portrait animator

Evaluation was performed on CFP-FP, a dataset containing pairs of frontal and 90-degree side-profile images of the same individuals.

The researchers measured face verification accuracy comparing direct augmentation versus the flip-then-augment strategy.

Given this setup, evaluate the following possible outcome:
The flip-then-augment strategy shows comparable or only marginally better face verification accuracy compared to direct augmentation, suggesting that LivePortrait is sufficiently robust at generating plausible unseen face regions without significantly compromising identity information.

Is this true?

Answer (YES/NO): NO